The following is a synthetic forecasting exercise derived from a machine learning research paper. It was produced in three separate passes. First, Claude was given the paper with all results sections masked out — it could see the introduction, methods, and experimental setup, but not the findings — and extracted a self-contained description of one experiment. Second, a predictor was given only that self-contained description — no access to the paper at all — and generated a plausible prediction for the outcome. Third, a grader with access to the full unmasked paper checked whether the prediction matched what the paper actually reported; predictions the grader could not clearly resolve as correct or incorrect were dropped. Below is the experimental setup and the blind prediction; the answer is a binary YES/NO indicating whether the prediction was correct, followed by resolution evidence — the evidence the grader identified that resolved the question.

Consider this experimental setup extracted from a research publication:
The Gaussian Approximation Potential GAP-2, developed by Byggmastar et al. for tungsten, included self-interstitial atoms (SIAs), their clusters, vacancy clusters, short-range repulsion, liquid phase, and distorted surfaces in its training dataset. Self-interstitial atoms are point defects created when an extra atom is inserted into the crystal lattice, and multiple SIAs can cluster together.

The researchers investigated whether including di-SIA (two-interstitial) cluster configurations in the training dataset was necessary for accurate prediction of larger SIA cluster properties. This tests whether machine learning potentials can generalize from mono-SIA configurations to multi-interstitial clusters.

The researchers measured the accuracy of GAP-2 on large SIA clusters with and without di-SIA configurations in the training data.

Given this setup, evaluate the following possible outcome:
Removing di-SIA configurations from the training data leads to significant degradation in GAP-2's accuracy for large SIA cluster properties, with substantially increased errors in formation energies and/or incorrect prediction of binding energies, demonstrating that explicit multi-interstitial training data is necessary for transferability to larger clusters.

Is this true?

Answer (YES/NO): YES